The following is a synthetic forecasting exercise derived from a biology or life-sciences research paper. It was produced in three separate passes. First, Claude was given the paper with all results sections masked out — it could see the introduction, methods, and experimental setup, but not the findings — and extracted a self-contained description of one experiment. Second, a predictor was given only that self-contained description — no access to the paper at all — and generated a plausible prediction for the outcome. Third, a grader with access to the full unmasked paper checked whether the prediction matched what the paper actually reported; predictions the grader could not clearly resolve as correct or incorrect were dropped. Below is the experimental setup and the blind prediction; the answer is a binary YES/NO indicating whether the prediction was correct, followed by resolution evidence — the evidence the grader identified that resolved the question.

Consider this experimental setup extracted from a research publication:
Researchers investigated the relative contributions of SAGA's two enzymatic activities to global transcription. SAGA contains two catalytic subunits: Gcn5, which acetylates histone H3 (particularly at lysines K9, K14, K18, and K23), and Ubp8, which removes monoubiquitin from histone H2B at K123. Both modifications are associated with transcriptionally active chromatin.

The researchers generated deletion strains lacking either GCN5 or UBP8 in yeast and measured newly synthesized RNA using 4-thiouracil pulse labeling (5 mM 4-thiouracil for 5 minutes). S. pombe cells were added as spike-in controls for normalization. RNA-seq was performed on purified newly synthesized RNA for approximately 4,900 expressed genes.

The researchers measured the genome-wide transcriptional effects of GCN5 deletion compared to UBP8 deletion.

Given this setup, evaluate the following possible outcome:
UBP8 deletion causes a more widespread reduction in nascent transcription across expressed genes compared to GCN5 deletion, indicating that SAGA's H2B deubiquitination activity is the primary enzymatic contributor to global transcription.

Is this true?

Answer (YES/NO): NO